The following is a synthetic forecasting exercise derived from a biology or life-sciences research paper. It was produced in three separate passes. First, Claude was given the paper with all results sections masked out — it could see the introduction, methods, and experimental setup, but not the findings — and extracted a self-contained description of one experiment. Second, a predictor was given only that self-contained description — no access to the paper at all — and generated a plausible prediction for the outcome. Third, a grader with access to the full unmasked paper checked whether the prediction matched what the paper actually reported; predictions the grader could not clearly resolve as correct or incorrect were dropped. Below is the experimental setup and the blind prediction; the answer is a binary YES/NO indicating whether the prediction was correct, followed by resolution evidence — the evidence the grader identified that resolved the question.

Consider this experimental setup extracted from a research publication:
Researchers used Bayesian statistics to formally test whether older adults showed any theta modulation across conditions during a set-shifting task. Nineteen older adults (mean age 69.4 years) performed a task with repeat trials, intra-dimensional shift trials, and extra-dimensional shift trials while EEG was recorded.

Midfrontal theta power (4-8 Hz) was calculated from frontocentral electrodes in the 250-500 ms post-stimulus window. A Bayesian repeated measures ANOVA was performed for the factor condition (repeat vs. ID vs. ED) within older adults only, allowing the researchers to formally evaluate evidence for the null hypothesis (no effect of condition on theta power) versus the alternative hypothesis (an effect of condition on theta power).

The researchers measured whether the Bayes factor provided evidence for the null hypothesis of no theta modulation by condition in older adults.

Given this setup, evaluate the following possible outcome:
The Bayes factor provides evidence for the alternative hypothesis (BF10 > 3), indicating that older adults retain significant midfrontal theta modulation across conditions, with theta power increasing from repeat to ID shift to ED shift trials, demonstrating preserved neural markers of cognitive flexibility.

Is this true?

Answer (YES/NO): NO